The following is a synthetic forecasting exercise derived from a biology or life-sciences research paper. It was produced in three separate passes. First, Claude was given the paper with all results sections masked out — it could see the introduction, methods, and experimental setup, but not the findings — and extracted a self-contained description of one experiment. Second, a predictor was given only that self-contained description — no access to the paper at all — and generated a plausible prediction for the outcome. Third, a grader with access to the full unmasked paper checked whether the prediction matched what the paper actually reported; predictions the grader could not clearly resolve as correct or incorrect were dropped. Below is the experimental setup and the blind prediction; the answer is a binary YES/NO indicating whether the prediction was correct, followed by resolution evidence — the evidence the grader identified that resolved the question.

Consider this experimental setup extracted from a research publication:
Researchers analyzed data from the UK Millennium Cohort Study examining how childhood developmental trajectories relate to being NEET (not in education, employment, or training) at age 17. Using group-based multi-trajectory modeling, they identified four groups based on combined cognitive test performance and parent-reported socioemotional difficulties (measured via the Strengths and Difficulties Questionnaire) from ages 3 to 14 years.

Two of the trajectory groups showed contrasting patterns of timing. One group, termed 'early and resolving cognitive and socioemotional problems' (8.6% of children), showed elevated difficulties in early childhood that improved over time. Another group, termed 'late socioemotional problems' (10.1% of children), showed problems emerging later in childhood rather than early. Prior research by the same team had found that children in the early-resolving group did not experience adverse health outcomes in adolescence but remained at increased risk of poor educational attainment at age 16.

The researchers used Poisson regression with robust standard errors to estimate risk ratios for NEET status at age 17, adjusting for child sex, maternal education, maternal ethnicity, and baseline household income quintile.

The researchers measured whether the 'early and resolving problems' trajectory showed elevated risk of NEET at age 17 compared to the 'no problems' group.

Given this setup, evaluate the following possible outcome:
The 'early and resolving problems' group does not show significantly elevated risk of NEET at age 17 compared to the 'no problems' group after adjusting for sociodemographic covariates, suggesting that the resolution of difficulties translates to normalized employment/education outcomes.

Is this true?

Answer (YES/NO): YES